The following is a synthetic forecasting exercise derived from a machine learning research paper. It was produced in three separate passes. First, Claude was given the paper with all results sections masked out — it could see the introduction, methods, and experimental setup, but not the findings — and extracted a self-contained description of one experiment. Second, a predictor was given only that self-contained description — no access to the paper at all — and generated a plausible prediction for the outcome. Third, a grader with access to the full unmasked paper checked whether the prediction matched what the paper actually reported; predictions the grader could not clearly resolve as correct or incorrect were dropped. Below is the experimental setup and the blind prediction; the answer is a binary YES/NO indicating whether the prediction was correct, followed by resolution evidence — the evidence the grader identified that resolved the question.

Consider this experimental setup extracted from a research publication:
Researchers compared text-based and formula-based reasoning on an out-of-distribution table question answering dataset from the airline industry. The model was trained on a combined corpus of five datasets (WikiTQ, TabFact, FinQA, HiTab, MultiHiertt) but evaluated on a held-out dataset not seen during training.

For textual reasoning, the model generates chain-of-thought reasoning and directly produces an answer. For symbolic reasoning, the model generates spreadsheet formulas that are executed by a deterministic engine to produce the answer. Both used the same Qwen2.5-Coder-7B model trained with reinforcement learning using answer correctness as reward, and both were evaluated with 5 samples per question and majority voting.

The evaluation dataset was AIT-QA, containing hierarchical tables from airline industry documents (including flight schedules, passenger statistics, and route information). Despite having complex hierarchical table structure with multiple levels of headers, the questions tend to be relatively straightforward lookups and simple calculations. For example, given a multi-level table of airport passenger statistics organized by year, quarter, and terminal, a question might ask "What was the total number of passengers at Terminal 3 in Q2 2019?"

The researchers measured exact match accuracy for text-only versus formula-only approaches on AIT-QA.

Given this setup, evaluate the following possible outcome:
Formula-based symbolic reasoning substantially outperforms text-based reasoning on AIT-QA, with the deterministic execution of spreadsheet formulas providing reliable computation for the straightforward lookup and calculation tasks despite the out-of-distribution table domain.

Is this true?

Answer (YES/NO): NO